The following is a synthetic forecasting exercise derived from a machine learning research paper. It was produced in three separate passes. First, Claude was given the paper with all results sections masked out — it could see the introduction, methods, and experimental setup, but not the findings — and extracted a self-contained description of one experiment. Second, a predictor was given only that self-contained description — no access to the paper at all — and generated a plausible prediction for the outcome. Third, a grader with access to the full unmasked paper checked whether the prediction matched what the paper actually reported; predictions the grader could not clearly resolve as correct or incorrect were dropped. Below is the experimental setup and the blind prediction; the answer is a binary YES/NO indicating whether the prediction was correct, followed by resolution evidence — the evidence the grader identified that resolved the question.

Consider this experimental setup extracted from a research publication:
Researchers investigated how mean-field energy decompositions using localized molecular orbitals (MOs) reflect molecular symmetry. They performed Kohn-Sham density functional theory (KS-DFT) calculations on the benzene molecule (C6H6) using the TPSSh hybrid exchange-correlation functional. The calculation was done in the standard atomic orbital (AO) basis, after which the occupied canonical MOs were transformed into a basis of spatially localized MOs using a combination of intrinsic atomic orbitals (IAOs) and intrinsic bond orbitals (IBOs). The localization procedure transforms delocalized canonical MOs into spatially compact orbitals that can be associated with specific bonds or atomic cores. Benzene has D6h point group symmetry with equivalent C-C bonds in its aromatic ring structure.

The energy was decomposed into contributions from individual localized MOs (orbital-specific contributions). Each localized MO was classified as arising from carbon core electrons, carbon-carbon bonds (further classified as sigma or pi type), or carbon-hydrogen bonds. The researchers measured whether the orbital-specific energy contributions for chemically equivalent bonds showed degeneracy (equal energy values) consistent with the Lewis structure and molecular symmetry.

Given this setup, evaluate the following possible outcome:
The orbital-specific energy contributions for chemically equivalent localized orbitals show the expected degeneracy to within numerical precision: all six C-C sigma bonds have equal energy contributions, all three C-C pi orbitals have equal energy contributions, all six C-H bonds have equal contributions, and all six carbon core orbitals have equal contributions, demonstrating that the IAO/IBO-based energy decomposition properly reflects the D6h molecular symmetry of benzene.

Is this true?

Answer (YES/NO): NO